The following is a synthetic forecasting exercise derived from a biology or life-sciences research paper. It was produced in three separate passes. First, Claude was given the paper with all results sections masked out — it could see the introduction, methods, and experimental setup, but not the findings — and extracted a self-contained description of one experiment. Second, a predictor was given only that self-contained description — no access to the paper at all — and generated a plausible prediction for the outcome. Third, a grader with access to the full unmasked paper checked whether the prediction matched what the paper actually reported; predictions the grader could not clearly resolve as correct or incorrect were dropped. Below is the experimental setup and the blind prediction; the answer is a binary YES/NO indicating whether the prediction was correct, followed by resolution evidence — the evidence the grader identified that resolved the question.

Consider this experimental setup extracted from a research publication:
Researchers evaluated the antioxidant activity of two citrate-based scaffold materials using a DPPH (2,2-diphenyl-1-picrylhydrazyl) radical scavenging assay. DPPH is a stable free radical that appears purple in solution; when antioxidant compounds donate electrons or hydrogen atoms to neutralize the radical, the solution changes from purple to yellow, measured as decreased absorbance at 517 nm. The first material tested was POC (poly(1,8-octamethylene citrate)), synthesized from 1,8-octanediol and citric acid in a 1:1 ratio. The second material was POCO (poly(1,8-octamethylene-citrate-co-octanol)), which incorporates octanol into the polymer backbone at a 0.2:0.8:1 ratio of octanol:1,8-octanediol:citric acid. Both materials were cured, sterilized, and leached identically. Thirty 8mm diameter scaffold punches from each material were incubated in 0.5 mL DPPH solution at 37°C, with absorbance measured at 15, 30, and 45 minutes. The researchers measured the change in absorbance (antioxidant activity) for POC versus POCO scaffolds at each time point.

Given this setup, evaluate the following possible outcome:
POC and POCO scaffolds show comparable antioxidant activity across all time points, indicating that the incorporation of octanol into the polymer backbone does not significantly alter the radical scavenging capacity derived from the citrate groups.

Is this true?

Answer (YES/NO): YES